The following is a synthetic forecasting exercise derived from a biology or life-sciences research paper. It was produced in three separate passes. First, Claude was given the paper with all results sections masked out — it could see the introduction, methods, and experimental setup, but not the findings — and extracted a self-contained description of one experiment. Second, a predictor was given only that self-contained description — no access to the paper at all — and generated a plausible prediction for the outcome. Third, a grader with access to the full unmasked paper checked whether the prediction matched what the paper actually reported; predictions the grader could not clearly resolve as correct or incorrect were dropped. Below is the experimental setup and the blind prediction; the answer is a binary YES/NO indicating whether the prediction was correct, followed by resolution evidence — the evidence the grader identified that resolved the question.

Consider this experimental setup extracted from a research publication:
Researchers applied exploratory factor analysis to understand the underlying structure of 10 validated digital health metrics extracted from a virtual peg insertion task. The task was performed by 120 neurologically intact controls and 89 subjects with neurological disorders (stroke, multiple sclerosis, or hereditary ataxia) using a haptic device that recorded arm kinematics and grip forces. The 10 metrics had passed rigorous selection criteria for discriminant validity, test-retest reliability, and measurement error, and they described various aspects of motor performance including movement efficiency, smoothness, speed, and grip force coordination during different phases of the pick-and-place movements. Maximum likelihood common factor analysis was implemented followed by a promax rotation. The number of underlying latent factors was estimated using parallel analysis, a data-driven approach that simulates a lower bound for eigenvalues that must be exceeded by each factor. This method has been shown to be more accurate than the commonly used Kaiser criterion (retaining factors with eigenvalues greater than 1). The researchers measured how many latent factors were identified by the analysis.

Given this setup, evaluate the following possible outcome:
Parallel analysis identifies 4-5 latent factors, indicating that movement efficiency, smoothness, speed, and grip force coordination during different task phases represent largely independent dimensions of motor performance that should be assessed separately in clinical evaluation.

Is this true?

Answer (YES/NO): YES